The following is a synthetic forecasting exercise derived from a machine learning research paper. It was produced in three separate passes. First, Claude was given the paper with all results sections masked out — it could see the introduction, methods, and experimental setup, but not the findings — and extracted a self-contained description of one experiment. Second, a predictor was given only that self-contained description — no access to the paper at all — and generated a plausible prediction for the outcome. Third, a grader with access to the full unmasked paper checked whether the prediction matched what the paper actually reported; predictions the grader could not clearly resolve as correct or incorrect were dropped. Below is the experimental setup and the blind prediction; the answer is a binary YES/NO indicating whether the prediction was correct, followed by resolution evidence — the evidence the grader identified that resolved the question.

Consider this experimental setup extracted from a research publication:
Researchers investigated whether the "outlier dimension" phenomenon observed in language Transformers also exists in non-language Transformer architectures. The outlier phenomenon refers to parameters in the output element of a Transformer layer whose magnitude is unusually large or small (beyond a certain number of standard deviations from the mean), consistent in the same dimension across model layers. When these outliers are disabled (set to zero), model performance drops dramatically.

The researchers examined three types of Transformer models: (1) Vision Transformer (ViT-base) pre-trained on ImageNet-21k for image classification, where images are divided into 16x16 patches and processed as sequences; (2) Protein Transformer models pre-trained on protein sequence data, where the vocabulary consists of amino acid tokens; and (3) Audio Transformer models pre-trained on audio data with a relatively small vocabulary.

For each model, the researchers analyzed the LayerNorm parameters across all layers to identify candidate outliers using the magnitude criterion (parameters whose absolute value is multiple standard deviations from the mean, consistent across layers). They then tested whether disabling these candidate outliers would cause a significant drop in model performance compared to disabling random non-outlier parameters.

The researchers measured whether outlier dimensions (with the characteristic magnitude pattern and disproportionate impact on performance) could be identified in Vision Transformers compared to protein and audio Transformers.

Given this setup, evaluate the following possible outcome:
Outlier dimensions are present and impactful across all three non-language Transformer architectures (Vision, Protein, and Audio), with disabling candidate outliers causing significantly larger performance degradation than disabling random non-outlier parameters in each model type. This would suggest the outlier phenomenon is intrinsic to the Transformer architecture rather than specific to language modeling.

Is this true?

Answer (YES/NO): NO